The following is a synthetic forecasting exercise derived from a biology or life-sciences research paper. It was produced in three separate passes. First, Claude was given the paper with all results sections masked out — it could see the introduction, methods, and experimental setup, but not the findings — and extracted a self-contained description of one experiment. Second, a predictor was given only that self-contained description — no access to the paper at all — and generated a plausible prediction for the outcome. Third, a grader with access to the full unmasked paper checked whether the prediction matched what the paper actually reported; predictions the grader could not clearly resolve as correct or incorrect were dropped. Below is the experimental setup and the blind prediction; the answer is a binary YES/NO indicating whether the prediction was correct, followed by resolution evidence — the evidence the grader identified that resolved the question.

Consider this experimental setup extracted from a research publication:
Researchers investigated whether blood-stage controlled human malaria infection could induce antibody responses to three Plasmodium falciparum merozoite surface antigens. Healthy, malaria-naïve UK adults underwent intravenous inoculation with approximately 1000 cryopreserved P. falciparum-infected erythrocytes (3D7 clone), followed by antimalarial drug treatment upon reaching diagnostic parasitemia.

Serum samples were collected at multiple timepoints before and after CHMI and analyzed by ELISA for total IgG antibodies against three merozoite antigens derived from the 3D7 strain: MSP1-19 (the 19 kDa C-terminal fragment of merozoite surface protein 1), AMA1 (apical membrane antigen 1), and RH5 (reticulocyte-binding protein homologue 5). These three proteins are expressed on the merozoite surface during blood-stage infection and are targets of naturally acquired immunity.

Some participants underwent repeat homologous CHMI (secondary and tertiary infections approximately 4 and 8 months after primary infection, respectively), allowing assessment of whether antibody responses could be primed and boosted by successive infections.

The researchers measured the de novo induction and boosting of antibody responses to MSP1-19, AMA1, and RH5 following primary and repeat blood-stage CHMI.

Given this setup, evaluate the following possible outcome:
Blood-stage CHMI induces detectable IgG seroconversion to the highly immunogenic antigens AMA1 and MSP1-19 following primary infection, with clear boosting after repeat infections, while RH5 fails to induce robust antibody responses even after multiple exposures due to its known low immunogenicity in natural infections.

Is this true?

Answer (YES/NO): NO